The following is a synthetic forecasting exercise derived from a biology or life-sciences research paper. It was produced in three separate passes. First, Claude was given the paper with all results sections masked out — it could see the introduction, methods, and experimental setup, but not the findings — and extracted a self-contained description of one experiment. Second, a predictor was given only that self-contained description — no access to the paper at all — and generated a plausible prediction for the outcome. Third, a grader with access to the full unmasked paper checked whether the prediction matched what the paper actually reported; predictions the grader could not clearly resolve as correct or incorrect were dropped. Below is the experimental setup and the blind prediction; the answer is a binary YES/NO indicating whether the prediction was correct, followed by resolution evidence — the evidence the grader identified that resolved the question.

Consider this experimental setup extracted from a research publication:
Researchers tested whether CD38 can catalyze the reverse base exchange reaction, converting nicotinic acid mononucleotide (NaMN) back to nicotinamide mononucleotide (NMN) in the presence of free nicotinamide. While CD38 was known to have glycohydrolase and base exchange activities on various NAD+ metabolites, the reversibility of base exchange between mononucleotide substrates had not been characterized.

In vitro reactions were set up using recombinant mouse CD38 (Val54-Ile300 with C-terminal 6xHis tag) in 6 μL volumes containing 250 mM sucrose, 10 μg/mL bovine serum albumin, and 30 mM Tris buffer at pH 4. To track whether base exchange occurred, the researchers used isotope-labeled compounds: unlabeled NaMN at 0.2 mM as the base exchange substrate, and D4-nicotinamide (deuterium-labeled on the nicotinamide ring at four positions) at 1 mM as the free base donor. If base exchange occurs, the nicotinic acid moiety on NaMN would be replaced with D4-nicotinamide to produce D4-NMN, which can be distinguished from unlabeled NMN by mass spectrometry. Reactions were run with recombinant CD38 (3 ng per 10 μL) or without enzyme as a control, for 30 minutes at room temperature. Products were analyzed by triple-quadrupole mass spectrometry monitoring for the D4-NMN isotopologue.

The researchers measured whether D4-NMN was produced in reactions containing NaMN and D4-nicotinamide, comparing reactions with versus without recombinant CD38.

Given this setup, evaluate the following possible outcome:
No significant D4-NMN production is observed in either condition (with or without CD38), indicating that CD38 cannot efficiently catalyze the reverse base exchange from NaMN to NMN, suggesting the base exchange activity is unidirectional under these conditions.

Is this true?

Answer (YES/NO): YES